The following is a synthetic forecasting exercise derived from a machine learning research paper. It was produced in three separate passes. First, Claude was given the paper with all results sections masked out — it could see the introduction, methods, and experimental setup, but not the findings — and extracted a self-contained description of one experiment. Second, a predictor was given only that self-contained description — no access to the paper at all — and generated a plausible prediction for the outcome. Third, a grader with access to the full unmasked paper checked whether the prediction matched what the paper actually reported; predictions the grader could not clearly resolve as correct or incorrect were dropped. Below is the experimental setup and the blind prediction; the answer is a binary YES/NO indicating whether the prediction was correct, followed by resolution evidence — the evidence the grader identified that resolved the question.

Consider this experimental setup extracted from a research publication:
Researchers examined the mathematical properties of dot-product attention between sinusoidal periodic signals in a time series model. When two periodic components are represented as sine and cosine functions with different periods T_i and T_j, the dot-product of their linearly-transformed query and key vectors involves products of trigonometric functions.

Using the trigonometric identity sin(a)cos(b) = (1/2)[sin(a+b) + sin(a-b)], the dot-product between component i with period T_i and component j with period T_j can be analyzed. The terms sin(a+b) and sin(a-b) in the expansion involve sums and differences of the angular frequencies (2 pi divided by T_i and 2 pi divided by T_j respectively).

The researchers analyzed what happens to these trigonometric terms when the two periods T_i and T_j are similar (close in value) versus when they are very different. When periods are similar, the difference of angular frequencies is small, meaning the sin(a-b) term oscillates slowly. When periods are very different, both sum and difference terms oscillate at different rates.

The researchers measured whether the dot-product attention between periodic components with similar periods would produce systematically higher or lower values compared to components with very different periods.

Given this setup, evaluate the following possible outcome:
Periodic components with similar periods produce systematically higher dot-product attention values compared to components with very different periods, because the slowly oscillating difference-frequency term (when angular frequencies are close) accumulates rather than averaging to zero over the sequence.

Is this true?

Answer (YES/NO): YES